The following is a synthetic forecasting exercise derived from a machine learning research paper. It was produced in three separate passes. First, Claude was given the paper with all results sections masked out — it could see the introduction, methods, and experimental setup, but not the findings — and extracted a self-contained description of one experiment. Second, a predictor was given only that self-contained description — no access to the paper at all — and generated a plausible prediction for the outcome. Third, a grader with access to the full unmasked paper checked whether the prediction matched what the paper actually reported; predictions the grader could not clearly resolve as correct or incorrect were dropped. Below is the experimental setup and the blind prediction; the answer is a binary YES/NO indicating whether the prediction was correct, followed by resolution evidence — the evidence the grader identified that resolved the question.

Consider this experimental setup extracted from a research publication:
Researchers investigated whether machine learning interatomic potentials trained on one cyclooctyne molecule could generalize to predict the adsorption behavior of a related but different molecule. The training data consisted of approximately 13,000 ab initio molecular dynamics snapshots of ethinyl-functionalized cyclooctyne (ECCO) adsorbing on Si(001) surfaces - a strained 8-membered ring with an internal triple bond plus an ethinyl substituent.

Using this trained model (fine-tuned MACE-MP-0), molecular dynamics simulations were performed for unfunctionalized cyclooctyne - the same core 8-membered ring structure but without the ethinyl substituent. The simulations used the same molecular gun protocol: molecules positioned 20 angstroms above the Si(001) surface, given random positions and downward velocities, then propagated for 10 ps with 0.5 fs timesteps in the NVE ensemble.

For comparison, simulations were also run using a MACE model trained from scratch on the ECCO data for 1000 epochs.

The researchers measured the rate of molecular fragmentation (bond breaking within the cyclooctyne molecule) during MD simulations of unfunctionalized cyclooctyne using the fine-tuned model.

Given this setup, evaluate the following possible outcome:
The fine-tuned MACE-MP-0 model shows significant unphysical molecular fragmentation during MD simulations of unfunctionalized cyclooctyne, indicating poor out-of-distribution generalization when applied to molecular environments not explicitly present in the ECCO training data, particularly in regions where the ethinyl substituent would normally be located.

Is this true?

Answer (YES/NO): NO